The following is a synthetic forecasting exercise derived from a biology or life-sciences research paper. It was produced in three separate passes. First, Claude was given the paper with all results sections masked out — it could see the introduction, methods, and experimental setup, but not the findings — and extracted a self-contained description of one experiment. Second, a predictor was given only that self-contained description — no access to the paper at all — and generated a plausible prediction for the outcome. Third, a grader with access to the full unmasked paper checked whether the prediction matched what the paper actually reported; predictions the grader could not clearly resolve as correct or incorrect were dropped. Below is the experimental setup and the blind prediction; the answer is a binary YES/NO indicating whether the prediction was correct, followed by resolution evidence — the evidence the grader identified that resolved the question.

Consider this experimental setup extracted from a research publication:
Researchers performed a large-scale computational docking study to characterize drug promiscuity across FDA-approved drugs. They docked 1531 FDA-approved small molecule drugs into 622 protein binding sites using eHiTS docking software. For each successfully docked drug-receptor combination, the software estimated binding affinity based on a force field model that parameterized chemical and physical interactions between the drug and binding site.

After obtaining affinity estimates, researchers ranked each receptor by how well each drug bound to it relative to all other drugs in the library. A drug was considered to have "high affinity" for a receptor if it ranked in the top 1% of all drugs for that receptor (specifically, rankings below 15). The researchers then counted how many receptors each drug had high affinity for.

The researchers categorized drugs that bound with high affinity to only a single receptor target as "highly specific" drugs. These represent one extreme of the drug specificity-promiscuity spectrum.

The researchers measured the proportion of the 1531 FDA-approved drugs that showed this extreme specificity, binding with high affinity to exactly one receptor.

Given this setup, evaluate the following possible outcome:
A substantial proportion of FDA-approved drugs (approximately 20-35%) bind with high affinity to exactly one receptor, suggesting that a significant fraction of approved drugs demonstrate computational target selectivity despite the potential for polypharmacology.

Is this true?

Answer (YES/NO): NO